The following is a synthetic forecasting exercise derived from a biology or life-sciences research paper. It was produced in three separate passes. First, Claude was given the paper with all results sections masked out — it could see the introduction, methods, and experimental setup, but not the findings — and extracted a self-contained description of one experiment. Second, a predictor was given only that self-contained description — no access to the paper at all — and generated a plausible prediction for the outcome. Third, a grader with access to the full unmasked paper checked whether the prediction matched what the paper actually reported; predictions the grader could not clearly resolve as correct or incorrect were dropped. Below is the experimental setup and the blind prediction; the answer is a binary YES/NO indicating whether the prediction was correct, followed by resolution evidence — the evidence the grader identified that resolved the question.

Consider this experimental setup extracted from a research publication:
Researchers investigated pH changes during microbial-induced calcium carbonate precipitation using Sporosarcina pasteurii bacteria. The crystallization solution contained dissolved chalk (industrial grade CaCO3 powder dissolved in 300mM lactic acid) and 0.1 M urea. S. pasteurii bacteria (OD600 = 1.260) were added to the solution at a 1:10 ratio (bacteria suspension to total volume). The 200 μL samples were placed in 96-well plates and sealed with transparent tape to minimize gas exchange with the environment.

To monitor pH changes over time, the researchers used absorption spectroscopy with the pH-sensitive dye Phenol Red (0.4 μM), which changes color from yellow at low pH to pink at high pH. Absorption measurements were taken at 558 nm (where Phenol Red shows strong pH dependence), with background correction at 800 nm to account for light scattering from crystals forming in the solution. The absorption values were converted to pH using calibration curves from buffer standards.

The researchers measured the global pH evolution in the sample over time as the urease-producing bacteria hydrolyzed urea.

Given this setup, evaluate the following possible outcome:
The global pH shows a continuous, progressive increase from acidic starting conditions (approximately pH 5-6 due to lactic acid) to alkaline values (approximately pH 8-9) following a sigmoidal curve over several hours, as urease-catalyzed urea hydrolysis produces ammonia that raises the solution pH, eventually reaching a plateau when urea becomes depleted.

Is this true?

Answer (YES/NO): NO